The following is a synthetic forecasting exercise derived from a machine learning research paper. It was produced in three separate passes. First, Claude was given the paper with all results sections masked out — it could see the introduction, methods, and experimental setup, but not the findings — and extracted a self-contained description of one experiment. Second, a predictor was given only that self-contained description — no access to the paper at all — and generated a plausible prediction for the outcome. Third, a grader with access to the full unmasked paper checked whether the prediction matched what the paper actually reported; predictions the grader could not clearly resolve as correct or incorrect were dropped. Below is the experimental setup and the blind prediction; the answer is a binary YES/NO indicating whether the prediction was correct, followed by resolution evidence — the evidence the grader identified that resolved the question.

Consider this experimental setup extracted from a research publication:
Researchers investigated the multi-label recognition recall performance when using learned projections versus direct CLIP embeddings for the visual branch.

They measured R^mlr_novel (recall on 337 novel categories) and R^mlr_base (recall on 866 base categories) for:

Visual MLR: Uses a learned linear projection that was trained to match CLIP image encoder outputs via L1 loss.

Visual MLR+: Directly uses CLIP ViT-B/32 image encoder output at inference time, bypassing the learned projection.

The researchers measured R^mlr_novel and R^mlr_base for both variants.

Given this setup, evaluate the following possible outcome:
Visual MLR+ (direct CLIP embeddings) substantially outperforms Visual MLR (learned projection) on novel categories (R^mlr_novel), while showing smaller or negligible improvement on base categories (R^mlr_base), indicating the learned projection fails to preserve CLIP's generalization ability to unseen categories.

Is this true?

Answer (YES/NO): NO